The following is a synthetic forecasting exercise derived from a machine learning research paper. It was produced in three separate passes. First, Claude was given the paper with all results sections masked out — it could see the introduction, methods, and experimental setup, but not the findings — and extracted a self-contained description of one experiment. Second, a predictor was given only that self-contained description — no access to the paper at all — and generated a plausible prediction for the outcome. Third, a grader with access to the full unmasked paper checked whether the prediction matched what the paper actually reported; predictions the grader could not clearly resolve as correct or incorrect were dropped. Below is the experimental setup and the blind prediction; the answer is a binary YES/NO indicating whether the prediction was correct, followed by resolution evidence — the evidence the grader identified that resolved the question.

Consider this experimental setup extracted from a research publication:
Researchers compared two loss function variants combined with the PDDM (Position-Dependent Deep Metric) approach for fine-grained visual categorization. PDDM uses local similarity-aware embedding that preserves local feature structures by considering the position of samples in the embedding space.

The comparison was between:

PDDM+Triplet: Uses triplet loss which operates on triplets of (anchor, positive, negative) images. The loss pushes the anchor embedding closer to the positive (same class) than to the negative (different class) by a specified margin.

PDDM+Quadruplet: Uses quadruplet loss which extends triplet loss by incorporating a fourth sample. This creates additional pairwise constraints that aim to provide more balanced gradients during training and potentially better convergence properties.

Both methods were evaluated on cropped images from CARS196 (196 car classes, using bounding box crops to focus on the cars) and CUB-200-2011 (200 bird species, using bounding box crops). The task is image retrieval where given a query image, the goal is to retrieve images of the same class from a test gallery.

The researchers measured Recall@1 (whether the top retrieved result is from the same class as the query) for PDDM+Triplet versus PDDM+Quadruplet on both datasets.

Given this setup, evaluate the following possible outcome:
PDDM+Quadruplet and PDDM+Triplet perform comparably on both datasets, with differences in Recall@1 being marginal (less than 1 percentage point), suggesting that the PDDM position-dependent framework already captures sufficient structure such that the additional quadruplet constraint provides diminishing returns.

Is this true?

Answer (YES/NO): NO